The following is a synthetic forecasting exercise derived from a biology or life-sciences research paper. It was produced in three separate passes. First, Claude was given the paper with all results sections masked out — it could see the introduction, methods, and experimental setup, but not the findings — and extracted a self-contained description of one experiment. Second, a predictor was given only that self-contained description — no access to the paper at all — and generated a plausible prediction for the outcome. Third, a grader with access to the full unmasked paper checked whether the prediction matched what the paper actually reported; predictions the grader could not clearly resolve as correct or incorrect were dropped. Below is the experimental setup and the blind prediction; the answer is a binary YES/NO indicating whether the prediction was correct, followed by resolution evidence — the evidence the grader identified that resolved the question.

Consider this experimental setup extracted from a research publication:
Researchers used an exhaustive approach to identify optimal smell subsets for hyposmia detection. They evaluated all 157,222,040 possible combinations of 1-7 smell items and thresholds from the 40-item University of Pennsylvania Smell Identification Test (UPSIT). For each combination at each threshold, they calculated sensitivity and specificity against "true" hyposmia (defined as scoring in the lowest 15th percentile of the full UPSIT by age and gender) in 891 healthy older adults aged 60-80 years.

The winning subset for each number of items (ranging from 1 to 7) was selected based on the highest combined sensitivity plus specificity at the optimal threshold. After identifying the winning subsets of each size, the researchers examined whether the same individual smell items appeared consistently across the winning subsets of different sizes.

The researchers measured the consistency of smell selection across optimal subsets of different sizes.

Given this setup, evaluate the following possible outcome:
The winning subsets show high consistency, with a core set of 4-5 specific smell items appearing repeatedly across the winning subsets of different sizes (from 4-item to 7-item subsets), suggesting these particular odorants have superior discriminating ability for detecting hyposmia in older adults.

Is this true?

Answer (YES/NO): NO